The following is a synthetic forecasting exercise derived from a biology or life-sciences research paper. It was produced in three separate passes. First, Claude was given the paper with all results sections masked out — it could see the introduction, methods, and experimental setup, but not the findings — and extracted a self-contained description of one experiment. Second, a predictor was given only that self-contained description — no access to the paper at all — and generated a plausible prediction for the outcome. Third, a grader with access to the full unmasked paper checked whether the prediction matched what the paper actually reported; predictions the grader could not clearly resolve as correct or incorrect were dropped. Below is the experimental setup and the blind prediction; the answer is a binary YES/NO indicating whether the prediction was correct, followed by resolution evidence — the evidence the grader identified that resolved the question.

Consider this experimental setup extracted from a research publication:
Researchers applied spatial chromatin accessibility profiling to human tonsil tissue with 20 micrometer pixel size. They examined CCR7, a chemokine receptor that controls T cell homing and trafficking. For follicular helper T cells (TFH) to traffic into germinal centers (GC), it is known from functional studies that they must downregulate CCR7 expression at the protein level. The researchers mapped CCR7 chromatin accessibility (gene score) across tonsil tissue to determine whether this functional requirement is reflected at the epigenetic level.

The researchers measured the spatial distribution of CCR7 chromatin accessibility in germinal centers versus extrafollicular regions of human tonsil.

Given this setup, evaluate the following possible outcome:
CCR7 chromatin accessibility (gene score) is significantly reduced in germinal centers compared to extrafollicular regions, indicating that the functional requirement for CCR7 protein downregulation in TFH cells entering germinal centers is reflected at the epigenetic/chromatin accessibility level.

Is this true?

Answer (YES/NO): YES